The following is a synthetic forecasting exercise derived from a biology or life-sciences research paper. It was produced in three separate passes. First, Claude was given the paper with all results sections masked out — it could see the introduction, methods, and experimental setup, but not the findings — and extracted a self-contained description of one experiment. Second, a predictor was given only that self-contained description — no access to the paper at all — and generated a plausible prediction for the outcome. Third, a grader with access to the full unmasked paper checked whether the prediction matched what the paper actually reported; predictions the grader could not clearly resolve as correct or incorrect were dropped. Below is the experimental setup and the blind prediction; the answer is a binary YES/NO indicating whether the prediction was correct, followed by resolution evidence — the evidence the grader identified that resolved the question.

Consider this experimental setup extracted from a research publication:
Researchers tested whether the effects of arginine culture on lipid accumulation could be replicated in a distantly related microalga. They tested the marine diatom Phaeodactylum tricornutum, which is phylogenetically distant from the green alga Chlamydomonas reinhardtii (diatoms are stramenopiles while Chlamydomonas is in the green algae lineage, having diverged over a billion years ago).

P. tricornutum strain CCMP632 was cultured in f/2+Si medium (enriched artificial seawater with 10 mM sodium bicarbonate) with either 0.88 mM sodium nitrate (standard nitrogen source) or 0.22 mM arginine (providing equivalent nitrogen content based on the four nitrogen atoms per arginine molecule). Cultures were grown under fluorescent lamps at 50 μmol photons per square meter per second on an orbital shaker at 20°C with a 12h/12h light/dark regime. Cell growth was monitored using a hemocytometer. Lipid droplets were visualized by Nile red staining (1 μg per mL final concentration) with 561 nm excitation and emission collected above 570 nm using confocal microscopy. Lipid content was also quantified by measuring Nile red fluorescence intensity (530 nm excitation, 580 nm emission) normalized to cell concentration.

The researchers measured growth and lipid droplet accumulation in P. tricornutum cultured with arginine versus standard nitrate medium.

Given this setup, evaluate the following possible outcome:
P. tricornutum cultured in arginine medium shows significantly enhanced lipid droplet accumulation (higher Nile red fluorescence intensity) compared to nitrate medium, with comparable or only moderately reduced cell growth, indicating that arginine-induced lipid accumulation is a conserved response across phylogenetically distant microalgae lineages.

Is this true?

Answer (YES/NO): YES